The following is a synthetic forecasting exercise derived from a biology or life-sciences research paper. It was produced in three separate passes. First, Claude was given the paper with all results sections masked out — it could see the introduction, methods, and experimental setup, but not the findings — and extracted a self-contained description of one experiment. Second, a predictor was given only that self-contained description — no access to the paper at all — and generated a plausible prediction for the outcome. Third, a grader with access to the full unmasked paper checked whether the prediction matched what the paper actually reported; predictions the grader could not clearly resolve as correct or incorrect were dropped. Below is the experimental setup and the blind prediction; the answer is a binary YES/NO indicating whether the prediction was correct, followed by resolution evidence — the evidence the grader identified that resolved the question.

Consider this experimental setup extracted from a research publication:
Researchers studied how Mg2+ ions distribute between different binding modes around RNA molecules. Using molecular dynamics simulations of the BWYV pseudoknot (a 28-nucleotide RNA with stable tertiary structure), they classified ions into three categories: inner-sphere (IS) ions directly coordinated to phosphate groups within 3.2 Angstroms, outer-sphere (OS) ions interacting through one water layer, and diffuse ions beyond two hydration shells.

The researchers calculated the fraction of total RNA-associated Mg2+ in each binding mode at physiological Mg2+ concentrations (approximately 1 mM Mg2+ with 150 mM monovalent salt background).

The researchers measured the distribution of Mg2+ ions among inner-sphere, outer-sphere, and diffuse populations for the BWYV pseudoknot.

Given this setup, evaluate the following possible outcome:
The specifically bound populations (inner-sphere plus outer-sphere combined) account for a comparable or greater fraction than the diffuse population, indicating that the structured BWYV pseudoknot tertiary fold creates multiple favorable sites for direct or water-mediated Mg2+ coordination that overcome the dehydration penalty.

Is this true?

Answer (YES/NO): YES